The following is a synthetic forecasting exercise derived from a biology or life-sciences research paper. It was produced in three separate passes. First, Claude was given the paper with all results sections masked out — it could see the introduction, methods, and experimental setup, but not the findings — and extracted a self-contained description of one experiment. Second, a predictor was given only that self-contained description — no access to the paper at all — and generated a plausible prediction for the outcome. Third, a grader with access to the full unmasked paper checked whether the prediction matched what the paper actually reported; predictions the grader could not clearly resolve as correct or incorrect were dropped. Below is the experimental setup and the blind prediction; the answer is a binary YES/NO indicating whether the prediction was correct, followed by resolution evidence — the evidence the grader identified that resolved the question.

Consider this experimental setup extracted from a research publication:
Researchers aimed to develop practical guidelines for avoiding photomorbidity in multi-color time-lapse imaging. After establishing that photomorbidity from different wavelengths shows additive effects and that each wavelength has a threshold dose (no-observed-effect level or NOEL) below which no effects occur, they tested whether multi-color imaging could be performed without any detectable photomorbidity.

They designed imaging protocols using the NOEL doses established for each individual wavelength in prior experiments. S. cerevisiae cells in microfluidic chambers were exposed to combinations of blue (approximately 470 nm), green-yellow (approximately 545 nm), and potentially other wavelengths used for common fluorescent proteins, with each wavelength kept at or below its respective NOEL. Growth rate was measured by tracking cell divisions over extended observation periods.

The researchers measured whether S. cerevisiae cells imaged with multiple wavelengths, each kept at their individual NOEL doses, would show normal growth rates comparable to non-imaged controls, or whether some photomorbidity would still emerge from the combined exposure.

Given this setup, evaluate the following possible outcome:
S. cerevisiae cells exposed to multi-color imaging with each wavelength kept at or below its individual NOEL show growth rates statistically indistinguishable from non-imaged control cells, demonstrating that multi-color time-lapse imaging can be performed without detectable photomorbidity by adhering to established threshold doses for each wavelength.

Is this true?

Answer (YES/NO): YES